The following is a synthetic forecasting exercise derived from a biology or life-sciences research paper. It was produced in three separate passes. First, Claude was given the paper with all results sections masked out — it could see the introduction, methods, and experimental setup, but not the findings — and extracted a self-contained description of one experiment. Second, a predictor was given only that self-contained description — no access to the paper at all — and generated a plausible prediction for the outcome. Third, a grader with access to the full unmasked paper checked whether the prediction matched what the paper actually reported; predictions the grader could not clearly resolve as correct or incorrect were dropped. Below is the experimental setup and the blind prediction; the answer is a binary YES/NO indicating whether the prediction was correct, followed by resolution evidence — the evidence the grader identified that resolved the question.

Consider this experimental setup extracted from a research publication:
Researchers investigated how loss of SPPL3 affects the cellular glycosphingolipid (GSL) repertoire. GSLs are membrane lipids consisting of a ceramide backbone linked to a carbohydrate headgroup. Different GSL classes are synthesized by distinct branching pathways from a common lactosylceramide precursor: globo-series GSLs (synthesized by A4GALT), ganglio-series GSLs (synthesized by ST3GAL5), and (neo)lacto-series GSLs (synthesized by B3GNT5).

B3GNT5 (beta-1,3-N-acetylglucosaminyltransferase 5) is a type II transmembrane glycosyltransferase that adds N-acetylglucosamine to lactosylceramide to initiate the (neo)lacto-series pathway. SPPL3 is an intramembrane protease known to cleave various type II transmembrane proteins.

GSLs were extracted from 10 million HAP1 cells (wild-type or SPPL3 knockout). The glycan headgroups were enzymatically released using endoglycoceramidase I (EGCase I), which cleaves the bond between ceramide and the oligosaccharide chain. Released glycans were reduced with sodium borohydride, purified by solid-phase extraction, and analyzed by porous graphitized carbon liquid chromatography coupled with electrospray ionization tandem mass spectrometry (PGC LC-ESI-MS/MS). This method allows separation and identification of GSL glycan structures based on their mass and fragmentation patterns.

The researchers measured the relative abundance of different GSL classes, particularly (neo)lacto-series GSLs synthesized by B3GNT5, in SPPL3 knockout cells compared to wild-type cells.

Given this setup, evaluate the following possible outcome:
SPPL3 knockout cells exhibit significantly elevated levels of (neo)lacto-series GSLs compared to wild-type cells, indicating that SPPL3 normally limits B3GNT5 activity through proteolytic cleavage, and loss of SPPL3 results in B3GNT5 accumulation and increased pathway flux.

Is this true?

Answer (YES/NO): YES